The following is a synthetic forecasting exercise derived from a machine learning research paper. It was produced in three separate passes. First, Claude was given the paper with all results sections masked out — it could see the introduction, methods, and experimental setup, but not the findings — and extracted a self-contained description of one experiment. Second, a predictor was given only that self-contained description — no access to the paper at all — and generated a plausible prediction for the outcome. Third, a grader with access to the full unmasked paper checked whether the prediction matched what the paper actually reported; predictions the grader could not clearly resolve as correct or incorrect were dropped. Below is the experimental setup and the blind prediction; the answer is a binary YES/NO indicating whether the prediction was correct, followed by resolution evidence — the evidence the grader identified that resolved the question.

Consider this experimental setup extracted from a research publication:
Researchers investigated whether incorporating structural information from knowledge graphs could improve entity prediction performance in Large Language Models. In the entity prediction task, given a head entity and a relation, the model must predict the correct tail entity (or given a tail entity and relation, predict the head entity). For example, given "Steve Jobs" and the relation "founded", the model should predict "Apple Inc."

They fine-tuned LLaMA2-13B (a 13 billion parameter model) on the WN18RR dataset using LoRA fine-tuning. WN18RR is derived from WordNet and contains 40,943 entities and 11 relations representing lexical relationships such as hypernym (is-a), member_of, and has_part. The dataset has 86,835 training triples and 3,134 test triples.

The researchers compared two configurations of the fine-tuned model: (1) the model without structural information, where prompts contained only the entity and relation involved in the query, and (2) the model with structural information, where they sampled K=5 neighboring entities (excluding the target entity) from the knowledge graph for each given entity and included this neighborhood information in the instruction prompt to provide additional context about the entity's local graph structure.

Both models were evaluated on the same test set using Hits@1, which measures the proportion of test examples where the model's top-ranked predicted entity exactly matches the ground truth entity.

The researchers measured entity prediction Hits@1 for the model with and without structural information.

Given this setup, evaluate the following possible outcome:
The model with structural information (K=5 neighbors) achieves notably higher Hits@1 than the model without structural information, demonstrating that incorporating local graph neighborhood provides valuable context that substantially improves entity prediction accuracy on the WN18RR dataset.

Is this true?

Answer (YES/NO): YES